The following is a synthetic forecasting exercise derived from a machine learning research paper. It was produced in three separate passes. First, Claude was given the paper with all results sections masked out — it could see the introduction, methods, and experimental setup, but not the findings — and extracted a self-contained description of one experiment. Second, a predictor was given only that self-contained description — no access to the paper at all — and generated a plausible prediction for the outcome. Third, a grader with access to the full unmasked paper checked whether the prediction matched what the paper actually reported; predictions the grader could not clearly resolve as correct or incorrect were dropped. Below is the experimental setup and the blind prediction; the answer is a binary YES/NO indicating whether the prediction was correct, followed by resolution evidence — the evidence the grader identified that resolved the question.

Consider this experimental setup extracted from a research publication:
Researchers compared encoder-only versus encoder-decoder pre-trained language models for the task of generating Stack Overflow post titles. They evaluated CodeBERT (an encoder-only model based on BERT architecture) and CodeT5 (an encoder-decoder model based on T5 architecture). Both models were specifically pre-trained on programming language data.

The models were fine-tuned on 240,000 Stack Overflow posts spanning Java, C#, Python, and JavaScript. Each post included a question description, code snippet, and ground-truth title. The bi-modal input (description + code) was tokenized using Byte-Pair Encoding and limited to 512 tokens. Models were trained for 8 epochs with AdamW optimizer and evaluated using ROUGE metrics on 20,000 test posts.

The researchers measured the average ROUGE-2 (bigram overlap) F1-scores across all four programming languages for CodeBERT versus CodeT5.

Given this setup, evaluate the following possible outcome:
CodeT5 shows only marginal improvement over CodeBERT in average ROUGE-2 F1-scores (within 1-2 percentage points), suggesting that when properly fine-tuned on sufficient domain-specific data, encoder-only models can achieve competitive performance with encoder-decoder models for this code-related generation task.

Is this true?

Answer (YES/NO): YES